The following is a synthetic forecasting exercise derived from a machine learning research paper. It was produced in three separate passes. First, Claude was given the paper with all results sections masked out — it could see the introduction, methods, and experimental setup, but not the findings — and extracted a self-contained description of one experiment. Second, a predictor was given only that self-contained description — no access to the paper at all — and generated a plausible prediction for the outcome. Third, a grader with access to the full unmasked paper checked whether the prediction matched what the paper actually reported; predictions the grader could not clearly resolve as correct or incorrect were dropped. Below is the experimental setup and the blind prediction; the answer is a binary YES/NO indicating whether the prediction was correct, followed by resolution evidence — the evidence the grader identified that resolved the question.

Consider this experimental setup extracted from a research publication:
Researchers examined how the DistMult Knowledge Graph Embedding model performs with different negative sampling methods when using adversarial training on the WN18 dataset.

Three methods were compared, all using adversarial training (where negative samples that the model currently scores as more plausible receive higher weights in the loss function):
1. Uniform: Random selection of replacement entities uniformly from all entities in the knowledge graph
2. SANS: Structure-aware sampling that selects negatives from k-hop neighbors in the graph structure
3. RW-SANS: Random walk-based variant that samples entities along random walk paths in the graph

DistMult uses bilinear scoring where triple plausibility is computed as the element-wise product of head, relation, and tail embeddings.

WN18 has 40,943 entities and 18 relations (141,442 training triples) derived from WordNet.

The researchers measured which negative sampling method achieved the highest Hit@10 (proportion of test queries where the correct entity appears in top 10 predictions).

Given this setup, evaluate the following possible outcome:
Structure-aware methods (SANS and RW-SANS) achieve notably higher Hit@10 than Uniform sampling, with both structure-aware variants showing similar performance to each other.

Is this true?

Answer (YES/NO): NO